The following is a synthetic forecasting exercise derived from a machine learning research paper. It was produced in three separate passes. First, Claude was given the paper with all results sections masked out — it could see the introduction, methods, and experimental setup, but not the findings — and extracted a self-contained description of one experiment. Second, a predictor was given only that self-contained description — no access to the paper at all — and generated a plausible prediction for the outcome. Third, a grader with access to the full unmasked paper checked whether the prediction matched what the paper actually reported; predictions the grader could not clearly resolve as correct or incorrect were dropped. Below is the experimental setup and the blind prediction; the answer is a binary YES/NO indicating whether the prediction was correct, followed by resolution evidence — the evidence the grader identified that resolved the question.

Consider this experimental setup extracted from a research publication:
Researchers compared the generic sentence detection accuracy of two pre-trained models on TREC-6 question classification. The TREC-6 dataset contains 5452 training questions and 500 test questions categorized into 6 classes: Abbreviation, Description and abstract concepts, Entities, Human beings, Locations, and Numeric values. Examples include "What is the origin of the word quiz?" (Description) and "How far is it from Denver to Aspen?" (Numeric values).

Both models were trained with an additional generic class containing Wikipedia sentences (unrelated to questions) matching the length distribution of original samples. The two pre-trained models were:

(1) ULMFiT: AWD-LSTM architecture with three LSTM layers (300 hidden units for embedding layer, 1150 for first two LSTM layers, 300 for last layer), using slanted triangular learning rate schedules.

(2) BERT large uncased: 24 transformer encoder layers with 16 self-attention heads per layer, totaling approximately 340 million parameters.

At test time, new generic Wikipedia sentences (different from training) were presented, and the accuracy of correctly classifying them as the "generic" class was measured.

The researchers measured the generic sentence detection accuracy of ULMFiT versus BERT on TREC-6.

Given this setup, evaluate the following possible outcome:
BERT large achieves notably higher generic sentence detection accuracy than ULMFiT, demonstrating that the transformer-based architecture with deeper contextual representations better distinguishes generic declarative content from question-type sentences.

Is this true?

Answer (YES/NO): NO